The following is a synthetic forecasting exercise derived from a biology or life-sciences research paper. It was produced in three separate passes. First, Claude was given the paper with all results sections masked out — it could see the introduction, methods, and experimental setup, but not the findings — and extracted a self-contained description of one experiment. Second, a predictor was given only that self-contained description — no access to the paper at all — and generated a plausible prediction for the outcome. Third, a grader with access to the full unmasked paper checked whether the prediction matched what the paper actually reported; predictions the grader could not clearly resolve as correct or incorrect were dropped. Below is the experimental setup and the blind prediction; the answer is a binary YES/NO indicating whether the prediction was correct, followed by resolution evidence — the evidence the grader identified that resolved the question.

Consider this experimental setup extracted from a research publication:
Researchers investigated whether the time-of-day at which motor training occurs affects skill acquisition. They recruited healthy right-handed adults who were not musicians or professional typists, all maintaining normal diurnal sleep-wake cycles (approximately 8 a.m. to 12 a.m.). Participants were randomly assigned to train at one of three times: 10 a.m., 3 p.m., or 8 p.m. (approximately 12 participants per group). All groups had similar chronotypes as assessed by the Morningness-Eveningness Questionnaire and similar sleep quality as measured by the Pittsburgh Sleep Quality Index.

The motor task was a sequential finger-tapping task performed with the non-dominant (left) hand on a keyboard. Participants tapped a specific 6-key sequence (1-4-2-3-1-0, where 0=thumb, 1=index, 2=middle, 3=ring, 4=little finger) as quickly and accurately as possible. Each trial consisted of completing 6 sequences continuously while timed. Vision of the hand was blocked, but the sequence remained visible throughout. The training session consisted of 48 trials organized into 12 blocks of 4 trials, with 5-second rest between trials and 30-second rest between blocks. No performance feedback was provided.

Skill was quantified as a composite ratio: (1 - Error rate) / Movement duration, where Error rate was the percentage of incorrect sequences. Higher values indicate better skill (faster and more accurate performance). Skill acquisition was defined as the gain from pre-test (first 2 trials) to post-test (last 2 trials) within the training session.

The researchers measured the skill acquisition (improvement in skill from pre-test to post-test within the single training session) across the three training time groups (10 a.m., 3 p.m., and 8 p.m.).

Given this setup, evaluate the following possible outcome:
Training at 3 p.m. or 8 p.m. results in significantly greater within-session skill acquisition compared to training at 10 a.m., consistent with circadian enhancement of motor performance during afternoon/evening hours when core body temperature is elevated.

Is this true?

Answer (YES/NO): NO